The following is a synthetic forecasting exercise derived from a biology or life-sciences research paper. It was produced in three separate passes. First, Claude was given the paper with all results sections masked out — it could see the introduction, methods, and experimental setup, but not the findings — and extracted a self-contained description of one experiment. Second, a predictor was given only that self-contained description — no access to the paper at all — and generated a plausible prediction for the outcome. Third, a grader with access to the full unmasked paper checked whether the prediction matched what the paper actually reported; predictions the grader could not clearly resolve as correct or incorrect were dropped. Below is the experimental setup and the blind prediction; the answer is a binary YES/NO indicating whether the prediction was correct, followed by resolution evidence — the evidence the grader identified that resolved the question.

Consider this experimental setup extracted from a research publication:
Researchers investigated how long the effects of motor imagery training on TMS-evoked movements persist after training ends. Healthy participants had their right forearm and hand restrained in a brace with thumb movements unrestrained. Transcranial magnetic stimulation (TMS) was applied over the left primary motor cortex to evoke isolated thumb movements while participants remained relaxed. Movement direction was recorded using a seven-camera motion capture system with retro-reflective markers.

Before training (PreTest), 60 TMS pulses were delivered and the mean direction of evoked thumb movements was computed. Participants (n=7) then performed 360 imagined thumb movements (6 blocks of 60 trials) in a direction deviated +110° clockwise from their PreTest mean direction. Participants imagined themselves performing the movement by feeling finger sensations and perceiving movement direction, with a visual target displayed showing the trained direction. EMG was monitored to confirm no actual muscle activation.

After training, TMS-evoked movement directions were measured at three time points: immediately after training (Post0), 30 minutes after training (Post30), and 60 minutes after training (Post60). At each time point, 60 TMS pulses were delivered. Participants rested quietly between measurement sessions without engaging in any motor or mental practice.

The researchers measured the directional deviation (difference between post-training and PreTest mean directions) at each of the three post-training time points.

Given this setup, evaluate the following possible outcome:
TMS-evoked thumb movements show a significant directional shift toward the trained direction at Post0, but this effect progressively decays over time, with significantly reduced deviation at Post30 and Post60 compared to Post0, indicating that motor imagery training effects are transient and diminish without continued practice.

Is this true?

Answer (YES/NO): YES